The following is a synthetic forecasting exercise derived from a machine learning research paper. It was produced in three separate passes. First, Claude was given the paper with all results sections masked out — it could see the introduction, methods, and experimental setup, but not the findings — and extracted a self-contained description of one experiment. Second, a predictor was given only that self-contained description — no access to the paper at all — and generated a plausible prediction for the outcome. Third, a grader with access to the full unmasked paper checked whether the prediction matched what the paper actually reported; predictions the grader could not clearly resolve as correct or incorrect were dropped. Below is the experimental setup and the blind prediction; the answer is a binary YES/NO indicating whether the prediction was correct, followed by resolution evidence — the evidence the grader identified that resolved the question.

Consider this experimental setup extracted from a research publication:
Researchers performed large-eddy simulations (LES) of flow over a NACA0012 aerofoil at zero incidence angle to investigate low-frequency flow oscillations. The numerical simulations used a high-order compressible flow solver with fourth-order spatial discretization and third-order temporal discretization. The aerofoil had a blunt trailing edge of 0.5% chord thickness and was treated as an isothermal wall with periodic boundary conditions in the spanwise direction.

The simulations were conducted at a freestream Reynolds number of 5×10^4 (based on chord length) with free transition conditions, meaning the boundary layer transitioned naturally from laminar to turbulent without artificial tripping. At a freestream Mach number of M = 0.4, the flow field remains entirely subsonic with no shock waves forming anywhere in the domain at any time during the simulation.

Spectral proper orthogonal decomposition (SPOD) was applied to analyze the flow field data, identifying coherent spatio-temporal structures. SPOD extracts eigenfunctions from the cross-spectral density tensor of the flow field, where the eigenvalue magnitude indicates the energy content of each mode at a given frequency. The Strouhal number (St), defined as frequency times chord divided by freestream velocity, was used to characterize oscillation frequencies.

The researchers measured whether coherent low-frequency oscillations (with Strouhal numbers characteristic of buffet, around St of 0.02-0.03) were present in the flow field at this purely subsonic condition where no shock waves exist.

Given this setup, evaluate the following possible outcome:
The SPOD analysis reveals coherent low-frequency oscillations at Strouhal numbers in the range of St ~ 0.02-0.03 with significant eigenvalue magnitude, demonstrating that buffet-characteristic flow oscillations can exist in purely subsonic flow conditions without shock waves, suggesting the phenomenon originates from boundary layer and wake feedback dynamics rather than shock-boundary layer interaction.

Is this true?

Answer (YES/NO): NO